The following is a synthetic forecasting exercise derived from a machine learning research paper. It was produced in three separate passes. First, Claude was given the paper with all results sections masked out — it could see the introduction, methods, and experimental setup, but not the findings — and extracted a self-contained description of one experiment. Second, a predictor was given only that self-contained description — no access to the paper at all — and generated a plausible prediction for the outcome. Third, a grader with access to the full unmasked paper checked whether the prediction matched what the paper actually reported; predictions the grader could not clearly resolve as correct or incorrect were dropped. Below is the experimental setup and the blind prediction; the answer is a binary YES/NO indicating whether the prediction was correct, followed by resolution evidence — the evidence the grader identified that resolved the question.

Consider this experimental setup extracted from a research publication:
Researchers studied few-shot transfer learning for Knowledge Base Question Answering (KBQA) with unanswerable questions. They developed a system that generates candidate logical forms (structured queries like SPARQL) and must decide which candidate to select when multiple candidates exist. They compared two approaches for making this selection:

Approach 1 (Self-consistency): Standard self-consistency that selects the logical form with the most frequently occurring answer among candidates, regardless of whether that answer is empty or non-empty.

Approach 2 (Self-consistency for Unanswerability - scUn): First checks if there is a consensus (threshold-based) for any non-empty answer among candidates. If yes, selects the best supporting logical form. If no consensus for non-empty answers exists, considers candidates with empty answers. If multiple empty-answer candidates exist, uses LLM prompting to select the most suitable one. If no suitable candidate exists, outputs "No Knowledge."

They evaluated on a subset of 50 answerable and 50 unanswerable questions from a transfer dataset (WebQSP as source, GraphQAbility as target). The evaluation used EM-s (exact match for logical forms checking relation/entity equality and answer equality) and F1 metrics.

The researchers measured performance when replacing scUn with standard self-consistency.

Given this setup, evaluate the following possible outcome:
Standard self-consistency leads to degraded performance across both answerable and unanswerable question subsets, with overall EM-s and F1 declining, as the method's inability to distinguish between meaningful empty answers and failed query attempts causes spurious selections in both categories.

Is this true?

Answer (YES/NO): NO